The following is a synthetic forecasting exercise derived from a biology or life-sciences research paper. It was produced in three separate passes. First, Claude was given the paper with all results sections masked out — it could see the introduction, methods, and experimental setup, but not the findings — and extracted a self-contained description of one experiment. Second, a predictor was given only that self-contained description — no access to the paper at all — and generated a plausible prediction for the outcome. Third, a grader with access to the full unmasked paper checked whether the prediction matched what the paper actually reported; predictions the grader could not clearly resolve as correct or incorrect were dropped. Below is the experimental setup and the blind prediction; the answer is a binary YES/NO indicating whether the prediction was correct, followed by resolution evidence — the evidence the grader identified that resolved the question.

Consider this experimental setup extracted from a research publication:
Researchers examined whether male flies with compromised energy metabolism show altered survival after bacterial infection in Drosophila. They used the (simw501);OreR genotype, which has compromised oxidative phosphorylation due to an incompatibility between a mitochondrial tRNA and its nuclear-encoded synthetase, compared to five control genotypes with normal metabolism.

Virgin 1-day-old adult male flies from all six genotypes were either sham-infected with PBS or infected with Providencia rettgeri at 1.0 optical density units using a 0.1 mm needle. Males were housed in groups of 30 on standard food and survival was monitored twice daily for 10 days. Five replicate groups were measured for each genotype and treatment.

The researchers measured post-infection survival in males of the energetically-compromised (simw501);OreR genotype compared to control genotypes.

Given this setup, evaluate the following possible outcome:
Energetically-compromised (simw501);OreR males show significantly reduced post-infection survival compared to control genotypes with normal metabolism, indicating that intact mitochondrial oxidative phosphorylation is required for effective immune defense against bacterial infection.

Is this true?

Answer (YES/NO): NO